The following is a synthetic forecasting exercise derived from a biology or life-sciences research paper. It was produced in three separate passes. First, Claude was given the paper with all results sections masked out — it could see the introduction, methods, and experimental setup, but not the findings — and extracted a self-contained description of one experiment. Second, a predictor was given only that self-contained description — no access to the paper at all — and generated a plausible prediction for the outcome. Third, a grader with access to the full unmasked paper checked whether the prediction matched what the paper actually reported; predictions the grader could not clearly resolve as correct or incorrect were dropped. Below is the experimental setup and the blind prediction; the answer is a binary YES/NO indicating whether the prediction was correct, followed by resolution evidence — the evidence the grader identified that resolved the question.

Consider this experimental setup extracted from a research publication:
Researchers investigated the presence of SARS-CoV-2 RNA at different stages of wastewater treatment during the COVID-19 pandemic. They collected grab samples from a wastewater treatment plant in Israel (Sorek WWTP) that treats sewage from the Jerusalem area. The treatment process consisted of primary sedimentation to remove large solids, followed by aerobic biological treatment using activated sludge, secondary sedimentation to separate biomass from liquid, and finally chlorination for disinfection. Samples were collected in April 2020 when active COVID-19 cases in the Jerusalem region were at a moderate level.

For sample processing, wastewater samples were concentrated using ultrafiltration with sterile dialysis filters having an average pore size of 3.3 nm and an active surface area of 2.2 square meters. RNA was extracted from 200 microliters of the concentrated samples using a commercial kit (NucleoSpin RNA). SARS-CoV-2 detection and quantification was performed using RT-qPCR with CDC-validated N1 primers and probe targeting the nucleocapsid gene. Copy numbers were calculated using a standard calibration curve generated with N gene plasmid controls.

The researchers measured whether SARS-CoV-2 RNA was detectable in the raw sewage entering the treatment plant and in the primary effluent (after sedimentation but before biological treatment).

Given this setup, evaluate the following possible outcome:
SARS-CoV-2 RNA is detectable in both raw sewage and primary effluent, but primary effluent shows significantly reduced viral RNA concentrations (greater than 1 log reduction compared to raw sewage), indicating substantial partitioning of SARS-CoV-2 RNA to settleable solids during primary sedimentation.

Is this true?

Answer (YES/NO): NO